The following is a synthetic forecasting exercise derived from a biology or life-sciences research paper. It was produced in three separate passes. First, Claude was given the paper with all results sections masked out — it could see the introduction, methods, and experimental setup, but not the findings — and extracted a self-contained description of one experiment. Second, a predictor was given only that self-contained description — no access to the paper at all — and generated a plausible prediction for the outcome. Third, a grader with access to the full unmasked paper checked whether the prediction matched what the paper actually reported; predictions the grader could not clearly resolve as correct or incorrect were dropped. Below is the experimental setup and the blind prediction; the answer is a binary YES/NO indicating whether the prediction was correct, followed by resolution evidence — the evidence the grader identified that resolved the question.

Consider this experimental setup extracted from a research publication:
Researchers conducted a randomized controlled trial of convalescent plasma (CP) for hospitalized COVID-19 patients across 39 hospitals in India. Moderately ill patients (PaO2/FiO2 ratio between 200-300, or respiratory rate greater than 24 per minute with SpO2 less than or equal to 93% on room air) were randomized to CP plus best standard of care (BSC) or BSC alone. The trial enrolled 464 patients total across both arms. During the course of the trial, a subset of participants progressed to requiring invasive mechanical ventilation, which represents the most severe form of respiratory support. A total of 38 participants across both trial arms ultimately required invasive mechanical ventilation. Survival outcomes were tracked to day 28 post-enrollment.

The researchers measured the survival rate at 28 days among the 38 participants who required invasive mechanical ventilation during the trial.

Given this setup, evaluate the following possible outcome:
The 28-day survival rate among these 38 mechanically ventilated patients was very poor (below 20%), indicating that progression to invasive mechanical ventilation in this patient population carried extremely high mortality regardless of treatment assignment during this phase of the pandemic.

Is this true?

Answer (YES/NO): YES